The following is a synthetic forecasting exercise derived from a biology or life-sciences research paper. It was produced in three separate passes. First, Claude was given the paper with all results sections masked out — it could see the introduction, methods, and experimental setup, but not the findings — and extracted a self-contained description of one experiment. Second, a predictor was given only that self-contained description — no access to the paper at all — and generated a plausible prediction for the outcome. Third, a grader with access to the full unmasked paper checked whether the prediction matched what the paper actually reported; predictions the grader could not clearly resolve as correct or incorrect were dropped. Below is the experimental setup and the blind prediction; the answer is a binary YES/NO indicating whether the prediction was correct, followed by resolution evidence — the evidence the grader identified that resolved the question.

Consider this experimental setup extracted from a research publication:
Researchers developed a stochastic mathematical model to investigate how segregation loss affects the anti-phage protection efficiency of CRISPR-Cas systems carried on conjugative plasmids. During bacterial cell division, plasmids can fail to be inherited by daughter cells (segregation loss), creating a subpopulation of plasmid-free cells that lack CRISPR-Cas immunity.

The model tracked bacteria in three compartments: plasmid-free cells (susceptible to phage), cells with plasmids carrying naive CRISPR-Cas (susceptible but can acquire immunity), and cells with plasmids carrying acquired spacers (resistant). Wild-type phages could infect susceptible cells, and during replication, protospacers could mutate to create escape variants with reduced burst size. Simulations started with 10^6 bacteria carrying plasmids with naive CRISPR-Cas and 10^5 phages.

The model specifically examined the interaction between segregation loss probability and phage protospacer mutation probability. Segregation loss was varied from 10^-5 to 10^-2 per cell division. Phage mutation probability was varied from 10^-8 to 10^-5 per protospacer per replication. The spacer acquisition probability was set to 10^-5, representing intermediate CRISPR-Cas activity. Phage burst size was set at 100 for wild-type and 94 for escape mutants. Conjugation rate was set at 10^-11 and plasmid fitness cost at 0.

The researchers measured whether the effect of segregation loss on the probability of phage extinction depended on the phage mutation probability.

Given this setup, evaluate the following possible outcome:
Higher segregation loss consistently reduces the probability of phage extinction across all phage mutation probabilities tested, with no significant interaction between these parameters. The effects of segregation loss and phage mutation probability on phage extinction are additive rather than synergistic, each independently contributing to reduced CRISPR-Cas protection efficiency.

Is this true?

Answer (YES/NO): NO